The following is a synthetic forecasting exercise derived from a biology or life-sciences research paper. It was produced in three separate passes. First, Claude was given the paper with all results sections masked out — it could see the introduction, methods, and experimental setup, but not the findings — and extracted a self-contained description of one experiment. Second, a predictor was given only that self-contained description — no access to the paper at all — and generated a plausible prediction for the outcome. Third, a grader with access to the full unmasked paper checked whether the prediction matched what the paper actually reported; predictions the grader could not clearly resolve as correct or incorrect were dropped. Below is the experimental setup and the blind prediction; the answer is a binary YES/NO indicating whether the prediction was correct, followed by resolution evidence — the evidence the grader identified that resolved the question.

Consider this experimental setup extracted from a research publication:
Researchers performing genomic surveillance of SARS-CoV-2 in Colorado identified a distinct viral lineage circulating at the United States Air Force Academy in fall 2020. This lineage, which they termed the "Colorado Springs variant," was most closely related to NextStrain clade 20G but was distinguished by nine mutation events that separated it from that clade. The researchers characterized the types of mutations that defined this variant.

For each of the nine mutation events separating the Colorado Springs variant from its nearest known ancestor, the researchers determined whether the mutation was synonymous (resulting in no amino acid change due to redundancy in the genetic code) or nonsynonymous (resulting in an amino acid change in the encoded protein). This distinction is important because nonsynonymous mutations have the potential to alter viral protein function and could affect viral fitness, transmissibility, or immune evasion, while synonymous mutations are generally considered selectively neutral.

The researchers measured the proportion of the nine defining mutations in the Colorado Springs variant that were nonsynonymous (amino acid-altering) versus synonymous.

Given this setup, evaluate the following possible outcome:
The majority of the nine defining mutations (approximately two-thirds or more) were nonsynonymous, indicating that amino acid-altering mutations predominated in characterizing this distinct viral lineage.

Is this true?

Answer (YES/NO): NO